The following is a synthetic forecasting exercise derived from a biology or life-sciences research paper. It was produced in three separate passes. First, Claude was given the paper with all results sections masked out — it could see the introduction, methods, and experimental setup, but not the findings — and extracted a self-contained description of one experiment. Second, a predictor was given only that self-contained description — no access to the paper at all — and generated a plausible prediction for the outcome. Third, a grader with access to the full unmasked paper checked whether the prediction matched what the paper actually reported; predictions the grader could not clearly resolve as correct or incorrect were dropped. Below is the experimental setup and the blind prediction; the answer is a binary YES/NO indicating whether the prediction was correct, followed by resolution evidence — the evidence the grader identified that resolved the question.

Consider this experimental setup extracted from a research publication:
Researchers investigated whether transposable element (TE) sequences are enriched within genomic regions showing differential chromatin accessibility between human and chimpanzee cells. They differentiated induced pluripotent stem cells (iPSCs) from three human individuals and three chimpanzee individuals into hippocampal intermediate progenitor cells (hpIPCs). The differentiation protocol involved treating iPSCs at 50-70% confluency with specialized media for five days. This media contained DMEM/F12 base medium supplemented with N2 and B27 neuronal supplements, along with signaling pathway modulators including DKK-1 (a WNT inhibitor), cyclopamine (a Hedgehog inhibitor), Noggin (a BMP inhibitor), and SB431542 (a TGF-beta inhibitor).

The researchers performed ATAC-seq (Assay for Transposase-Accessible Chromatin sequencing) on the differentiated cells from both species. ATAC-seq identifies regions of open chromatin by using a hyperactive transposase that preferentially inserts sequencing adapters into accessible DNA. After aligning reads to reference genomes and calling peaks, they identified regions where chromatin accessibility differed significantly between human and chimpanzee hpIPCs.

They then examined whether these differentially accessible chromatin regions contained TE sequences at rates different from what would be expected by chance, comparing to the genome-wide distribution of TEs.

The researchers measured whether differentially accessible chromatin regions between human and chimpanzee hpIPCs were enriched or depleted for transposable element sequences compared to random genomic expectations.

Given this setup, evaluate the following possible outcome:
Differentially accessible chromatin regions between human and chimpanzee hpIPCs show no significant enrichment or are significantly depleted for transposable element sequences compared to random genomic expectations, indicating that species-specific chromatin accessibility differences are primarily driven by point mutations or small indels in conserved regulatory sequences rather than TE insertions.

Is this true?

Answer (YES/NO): NO